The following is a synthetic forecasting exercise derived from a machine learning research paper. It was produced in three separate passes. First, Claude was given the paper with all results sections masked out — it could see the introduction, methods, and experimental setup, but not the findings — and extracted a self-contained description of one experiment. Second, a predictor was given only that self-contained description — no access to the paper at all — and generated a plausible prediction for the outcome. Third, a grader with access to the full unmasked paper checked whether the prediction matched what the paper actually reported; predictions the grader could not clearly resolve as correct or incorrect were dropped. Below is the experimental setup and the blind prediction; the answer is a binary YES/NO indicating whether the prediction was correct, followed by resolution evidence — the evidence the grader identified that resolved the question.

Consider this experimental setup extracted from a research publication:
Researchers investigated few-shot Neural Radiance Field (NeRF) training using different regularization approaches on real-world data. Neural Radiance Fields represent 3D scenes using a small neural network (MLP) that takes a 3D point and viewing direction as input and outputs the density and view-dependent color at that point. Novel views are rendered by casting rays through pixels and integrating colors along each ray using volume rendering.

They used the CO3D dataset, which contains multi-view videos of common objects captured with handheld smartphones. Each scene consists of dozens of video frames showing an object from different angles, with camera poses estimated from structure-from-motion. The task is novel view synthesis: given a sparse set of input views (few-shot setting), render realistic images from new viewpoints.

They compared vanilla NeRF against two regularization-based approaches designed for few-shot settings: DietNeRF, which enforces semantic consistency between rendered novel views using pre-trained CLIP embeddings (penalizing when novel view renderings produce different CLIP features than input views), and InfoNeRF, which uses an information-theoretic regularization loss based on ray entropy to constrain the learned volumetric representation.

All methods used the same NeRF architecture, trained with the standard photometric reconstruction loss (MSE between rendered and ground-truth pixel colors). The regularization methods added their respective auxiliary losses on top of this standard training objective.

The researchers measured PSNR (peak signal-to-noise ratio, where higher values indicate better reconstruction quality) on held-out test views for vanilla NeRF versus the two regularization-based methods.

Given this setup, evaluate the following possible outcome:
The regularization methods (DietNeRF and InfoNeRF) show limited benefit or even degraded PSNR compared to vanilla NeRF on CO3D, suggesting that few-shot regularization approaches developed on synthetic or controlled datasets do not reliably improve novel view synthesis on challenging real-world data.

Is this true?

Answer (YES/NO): YES